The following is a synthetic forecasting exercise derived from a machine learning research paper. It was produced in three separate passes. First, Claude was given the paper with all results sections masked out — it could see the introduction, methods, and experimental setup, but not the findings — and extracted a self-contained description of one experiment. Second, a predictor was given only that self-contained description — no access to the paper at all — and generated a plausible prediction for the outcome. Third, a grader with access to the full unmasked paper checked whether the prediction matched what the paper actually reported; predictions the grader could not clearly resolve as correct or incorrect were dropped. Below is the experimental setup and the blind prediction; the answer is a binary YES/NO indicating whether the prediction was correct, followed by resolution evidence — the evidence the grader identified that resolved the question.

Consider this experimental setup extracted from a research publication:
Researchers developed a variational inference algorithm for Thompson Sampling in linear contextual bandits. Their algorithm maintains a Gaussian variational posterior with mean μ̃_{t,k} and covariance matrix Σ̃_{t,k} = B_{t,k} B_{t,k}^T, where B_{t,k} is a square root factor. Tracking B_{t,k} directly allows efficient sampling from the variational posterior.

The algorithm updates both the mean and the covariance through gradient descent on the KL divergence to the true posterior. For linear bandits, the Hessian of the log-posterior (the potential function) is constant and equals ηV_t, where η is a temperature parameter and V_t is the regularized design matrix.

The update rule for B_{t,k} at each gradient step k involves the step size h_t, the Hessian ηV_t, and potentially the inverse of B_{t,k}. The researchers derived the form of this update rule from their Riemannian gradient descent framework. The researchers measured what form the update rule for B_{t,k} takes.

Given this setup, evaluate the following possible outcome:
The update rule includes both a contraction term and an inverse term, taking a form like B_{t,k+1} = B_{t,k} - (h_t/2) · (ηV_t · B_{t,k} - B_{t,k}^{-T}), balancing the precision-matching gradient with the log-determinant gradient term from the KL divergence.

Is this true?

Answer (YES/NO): NO